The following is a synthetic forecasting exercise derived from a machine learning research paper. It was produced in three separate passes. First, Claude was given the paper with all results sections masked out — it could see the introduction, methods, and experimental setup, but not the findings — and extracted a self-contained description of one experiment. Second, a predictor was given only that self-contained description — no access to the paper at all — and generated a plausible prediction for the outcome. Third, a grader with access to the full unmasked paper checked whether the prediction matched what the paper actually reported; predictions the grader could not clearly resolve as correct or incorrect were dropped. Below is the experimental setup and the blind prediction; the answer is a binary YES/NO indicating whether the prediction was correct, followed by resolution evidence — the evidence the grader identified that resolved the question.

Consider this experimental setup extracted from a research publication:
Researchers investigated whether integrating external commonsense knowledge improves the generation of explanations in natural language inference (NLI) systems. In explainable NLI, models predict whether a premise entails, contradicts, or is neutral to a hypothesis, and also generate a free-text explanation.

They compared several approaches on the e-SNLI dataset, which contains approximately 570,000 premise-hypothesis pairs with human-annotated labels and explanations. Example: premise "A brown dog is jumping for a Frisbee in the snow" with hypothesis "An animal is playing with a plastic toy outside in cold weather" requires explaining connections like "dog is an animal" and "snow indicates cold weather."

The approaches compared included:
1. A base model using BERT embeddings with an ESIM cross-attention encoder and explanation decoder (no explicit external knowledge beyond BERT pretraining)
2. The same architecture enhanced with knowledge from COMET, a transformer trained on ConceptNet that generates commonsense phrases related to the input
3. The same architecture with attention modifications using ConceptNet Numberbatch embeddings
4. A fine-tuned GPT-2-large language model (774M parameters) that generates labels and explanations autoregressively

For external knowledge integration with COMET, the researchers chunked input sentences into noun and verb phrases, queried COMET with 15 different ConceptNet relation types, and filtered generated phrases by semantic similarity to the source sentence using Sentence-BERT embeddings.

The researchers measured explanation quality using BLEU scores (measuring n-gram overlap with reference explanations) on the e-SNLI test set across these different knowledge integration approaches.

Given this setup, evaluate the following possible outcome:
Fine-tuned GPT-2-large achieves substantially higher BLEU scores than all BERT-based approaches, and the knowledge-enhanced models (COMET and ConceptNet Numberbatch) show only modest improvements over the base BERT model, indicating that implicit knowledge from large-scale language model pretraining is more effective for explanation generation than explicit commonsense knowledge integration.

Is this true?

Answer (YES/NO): NO